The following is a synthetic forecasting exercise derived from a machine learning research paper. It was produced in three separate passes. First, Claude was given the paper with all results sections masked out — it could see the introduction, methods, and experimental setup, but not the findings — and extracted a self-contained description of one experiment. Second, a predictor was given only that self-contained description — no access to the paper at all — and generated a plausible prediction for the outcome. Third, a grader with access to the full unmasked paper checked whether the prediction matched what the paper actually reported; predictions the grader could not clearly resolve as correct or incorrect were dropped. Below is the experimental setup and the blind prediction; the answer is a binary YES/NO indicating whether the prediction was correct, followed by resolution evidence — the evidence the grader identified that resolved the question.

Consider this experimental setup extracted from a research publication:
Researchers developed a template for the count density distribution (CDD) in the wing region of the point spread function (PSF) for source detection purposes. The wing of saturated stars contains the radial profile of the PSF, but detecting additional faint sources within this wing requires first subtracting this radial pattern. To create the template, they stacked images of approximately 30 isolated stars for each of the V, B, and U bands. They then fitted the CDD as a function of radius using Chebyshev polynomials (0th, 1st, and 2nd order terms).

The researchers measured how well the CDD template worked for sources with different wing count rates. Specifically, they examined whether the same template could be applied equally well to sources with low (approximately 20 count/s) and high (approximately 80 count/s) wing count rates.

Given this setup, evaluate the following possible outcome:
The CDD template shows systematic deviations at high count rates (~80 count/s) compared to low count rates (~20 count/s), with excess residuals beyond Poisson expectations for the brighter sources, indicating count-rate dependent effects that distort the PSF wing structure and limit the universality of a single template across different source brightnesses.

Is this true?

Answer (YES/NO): YES